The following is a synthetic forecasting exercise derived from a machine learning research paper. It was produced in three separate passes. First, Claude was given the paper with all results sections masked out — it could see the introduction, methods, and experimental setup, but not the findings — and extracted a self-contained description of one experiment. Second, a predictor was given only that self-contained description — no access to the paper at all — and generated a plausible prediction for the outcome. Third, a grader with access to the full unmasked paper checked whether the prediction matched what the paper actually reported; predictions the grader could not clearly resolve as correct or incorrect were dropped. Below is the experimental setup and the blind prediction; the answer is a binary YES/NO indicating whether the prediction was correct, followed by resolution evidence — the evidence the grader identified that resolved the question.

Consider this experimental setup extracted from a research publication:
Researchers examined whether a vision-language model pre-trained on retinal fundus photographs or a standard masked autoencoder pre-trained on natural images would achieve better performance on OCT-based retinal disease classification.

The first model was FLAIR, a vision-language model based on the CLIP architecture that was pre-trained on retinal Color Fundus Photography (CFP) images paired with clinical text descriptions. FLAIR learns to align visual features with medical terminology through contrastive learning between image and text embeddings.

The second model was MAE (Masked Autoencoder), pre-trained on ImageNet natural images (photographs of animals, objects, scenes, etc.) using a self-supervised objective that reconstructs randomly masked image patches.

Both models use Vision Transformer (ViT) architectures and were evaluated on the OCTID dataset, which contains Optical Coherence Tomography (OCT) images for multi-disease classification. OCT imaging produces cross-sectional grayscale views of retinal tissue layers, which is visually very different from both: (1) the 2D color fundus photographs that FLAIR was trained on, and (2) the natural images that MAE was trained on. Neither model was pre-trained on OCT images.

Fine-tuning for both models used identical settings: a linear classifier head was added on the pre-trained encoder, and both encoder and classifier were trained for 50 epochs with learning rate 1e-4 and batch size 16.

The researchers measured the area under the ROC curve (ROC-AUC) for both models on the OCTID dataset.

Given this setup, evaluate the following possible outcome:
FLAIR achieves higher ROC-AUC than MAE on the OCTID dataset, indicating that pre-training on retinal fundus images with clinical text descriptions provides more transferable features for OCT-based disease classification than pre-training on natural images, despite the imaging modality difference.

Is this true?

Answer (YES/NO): NO